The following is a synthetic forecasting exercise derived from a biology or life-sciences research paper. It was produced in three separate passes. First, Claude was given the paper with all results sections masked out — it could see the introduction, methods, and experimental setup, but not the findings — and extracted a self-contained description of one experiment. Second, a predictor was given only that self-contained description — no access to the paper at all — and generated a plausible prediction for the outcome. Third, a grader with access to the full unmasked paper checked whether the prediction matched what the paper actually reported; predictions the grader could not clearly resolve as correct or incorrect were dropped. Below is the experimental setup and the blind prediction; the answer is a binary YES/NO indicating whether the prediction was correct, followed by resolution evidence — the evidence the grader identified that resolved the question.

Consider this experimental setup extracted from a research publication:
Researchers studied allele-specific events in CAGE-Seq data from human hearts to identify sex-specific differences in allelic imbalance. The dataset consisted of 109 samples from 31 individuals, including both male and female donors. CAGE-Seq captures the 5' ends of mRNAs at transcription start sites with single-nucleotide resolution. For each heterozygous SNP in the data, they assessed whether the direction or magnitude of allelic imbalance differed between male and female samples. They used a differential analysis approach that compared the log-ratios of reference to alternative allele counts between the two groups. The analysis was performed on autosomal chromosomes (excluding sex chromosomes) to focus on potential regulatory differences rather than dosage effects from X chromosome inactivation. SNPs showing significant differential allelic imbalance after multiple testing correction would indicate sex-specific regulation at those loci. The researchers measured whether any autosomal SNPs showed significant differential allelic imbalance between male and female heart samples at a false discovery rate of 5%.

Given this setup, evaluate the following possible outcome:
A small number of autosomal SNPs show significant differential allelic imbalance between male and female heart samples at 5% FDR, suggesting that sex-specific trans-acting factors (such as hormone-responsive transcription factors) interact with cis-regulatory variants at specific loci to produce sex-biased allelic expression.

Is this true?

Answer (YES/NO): YES